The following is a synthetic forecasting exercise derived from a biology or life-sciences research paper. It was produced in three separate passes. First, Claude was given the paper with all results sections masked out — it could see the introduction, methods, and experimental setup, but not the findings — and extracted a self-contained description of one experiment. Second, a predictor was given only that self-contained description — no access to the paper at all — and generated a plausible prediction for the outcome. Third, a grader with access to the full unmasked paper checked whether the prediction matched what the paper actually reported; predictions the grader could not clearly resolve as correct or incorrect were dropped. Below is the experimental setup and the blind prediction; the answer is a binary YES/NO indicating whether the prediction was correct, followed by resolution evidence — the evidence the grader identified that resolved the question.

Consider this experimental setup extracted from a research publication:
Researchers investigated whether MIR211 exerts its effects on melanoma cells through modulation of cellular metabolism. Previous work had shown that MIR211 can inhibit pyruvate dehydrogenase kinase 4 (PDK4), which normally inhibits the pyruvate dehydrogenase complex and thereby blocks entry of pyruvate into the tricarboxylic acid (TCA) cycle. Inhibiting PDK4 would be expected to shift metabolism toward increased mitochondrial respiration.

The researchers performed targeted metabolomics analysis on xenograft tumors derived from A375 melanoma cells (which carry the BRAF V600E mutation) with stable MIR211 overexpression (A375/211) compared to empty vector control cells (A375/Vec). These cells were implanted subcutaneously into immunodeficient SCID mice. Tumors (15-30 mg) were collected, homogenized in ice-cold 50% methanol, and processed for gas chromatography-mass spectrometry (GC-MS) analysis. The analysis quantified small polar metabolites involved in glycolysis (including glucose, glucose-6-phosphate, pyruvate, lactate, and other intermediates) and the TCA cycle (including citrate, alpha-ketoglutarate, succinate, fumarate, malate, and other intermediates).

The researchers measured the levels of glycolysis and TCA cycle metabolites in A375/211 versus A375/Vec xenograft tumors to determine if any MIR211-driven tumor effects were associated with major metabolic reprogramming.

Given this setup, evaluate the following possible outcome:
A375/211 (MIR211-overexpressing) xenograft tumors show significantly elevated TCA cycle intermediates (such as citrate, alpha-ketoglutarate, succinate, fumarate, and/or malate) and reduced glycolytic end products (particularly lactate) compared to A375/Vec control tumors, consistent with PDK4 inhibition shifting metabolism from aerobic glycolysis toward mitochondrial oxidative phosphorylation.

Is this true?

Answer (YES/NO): NO